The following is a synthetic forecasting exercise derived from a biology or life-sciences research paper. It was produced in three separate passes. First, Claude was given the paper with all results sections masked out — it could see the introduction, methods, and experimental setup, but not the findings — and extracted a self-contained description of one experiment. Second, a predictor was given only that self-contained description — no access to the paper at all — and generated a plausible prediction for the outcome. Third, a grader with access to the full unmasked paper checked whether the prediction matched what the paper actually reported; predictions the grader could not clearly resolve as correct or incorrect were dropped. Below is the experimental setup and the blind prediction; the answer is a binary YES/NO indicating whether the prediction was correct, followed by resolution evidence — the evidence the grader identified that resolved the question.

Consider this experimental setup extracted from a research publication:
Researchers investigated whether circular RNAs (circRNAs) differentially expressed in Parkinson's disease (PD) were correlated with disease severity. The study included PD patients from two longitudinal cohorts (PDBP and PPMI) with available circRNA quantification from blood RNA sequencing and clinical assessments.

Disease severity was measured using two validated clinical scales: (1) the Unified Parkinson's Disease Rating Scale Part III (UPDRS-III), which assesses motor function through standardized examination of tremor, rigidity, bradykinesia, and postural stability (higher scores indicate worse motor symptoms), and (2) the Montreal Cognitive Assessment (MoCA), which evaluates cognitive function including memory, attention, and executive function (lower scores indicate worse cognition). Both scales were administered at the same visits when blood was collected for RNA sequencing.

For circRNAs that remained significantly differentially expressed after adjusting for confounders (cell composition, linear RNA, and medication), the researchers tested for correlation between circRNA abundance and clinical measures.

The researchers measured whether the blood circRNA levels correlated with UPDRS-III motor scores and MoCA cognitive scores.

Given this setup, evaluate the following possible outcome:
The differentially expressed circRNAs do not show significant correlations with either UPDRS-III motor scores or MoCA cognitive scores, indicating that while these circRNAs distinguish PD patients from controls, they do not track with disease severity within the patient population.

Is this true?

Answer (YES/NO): NO